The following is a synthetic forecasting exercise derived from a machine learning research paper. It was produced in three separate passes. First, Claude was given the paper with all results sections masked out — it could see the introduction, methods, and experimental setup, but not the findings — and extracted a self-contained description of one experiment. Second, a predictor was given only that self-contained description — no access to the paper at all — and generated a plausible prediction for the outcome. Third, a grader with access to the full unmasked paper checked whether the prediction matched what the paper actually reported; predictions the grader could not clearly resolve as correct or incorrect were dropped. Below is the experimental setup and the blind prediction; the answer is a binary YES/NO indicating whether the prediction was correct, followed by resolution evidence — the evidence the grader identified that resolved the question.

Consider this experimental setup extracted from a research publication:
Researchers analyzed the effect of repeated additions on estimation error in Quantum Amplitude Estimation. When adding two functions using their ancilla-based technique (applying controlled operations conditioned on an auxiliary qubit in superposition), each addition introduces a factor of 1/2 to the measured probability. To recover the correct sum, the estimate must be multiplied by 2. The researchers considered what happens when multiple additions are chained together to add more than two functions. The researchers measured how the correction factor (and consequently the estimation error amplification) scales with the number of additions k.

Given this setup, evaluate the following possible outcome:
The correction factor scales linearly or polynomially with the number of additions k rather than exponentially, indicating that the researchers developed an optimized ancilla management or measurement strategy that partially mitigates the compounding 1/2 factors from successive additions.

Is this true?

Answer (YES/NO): NO